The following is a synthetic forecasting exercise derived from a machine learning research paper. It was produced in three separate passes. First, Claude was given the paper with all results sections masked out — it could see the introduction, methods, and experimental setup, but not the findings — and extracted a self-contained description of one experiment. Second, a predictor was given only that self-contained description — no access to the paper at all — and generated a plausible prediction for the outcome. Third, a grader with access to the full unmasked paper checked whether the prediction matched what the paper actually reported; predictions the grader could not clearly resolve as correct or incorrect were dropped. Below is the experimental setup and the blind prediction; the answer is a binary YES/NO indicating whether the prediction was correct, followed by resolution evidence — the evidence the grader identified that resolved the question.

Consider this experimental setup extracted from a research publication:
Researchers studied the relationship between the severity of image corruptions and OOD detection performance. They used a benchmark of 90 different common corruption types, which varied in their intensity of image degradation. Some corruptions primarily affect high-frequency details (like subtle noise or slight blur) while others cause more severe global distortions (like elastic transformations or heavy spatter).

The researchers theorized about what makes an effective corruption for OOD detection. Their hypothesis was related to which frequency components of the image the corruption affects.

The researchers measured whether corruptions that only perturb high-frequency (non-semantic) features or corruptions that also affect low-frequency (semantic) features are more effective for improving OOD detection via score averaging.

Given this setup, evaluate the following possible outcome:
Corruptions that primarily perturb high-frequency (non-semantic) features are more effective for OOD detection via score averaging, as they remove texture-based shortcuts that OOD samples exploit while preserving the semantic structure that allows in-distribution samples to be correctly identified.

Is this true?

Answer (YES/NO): YES